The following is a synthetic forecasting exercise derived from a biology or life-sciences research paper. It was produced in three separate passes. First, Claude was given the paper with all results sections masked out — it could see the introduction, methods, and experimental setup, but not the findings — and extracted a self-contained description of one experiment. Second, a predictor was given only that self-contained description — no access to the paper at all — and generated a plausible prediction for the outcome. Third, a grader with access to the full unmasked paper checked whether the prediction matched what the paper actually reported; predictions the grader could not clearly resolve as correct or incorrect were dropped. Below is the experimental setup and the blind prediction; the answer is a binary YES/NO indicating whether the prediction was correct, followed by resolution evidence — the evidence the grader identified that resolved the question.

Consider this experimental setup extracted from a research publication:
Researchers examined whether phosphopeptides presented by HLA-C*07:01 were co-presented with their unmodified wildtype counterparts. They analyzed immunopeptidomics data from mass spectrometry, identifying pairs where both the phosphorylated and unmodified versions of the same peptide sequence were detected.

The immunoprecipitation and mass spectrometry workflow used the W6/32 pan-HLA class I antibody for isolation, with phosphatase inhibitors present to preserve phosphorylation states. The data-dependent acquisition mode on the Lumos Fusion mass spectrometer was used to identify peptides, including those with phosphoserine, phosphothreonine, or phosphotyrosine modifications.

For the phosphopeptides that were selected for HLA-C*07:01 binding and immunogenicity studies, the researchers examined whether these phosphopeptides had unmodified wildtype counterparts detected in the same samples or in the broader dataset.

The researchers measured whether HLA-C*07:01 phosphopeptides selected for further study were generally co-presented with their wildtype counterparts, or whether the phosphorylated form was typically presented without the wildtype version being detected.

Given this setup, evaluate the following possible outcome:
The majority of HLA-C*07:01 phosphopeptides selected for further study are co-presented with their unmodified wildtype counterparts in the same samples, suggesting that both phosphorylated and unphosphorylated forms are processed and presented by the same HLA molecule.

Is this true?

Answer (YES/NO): NO